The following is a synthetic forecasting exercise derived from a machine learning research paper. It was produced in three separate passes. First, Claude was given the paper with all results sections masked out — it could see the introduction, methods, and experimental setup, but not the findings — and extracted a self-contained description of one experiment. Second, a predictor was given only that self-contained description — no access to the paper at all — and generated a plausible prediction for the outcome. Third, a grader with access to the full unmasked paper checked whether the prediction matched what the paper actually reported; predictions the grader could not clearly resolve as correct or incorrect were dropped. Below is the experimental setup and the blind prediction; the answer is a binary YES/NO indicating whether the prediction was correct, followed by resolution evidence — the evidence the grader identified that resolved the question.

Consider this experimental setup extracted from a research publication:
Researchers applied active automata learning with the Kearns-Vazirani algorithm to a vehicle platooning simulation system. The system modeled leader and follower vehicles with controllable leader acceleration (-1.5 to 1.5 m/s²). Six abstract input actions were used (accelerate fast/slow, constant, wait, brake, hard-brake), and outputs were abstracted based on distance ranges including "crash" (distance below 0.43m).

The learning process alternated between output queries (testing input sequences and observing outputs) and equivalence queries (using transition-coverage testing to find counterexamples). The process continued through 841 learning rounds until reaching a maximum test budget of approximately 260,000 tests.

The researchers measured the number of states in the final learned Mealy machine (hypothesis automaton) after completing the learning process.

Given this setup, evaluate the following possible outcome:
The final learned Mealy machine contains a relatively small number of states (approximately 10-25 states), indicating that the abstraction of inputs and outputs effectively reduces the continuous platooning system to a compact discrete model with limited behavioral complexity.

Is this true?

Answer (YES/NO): NO